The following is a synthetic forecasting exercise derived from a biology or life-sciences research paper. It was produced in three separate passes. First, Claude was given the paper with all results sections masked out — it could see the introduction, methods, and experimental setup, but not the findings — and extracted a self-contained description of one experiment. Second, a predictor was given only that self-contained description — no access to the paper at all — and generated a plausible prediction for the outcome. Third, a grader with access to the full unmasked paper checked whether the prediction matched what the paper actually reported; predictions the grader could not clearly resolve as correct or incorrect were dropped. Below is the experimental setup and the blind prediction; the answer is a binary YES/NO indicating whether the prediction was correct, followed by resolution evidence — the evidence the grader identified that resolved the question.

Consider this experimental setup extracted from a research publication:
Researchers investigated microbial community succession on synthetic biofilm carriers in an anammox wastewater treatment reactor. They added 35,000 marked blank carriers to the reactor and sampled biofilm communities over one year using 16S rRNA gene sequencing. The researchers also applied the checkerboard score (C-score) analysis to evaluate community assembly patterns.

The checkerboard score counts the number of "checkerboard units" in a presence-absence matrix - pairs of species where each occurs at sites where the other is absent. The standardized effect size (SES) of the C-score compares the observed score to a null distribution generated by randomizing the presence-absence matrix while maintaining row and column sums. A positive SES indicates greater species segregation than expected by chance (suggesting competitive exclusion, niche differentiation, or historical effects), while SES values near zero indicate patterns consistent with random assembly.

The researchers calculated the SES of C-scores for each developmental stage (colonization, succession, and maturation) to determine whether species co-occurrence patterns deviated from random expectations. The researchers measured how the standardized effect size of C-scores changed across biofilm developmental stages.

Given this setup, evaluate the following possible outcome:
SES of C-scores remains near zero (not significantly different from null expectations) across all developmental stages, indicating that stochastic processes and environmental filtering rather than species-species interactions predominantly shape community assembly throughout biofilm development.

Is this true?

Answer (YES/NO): NO